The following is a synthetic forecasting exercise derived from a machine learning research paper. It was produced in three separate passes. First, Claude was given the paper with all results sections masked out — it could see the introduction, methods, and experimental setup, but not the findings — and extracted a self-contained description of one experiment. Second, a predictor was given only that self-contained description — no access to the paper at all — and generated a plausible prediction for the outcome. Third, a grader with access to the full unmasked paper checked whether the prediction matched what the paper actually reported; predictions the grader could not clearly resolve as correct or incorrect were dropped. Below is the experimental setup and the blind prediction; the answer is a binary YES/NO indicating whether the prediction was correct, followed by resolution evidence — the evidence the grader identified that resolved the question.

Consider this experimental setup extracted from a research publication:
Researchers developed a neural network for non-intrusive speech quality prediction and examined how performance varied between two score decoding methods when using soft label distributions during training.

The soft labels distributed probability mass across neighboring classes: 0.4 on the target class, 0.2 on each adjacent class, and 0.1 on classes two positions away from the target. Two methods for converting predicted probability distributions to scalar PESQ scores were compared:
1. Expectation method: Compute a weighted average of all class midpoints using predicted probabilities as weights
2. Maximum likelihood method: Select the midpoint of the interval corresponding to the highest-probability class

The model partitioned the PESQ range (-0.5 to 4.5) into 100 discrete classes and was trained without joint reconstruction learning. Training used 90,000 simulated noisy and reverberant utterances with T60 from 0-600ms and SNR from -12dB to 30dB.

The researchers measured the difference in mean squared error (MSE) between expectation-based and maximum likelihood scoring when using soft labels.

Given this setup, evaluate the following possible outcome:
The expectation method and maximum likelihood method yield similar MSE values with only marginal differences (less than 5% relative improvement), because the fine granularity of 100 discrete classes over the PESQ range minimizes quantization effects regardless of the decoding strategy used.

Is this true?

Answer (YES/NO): NO